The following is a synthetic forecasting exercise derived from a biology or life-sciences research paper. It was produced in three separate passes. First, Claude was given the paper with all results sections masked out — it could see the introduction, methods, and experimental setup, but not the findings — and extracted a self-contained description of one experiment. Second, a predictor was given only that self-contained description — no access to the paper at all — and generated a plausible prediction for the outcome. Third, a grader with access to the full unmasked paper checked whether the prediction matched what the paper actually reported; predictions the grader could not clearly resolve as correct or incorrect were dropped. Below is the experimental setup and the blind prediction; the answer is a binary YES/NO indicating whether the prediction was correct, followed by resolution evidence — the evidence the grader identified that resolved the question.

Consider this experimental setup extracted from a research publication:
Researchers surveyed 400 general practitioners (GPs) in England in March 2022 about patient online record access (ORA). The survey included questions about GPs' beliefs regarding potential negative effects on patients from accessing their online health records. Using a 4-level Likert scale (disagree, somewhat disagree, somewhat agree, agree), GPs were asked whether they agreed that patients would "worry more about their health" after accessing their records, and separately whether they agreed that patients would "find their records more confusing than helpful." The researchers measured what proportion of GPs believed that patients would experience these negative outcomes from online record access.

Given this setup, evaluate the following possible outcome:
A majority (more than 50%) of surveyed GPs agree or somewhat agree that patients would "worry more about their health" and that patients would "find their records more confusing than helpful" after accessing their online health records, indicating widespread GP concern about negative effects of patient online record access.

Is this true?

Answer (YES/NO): YES